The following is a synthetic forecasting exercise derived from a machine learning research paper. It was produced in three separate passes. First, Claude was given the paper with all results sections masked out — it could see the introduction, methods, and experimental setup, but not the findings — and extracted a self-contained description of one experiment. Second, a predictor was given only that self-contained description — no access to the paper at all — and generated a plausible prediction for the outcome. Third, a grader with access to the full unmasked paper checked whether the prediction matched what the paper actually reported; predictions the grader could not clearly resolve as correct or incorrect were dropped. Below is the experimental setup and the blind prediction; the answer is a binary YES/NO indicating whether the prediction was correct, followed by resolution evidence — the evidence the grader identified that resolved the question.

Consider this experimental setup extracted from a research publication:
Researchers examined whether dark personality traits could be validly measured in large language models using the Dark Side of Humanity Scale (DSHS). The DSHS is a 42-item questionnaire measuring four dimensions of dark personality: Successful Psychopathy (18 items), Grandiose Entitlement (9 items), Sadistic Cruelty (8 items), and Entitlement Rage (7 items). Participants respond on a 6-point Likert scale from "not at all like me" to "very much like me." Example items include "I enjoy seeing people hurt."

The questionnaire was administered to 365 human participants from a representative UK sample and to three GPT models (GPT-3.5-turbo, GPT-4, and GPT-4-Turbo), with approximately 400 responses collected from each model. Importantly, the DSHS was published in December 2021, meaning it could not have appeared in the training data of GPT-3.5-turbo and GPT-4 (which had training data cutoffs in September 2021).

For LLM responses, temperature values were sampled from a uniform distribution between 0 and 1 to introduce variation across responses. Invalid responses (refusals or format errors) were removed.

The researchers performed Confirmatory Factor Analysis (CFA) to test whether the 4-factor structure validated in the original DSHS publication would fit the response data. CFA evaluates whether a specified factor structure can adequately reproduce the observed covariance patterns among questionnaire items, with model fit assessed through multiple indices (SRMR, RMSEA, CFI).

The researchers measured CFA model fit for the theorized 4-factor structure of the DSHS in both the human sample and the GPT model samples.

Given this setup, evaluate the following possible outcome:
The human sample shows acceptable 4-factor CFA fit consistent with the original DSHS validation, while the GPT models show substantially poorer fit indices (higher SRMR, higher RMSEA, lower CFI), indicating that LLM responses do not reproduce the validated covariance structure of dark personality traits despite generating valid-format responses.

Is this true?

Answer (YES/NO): NO